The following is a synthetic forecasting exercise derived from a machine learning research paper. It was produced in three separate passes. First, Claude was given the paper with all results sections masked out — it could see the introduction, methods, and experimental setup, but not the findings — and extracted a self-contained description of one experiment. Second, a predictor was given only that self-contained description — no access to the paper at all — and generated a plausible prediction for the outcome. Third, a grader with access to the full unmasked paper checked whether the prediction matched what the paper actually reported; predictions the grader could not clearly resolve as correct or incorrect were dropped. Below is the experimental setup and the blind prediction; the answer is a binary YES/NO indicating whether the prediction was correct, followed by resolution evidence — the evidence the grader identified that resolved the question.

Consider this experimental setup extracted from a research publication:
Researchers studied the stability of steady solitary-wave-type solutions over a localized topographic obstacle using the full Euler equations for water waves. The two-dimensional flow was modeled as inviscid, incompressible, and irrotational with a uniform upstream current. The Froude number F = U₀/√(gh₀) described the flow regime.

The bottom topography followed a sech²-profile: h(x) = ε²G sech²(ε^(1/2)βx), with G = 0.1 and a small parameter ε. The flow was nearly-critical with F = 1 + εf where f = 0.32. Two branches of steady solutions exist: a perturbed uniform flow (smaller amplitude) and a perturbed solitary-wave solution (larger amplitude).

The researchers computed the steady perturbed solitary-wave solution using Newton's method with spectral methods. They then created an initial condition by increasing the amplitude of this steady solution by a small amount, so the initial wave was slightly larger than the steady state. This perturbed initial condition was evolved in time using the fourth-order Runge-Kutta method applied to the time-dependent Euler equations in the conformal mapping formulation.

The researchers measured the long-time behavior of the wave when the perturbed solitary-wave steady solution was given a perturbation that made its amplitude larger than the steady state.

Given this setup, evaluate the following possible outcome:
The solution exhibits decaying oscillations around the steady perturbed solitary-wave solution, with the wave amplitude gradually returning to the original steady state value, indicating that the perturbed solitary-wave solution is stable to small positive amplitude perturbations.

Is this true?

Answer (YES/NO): NO